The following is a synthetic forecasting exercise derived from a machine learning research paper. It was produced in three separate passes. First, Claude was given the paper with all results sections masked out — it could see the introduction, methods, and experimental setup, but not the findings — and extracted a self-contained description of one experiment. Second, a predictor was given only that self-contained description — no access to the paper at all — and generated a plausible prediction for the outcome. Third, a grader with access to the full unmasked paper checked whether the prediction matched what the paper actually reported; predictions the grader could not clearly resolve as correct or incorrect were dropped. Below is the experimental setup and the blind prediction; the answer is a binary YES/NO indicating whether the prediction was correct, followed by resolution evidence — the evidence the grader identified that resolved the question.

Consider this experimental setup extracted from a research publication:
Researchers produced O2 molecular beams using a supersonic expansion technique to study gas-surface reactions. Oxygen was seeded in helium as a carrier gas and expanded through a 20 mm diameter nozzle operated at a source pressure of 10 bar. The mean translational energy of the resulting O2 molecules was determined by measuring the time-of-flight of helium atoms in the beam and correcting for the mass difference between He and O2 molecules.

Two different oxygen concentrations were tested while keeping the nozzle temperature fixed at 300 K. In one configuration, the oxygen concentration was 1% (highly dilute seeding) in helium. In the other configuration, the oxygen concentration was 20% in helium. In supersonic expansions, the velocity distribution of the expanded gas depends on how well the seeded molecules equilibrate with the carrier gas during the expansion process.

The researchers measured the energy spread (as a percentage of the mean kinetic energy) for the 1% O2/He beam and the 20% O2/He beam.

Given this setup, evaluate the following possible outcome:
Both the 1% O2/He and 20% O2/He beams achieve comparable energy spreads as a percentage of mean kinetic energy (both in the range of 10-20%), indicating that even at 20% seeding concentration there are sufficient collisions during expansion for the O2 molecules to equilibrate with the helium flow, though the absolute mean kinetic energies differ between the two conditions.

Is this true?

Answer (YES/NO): NO